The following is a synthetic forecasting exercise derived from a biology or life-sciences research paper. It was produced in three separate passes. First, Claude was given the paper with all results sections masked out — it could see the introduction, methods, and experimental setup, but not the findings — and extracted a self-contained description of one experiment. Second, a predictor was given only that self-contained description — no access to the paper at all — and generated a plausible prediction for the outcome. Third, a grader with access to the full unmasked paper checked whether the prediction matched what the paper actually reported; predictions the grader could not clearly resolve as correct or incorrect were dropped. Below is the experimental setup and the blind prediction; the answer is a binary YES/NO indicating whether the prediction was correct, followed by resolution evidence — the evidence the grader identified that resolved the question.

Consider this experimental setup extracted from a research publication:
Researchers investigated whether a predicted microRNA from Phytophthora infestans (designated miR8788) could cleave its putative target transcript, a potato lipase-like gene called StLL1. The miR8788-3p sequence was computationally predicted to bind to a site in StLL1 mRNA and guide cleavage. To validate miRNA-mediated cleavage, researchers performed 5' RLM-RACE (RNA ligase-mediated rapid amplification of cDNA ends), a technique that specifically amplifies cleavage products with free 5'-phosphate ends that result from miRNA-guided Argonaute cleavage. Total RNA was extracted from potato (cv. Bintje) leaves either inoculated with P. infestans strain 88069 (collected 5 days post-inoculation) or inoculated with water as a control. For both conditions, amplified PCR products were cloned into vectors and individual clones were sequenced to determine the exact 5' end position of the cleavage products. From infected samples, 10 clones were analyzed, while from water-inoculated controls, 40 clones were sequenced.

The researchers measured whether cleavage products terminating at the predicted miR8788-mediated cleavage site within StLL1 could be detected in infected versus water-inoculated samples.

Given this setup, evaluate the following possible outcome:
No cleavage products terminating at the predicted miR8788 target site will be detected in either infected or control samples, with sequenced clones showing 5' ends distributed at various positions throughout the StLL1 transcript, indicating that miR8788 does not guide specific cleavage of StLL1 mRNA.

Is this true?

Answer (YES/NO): NO